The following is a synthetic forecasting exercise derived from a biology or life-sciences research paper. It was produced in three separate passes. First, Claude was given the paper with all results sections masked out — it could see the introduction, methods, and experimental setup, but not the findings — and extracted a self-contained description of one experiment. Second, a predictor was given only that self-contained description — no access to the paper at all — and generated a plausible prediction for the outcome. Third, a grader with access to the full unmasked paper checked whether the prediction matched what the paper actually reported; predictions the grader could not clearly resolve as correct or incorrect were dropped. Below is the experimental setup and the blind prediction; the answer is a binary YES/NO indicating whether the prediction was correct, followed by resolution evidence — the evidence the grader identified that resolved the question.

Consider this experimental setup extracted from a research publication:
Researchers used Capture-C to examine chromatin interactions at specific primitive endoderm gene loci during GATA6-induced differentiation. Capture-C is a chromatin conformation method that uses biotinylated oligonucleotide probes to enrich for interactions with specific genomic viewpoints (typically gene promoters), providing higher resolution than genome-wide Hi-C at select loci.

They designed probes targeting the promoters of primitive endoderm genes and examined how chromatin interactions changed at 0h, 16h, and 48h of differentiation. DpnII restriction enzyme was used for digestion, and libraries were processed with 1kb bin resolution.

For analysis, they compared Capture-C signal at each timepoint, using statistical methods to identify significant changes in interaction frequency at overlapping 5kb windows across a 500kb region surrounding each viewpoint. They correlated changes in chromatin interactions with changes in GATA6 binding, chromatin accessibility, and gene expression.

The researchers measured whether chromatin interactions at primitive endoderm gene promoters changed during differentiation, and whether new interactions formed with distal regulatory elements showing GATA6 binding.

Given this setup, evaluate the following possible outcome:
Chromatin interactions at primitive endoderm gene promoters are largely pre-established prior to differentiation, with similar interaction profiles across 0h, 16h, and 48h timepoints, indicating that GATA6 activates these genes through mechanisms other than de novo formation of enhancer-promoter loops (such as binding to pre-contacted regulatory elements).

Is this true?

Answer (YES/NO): NO